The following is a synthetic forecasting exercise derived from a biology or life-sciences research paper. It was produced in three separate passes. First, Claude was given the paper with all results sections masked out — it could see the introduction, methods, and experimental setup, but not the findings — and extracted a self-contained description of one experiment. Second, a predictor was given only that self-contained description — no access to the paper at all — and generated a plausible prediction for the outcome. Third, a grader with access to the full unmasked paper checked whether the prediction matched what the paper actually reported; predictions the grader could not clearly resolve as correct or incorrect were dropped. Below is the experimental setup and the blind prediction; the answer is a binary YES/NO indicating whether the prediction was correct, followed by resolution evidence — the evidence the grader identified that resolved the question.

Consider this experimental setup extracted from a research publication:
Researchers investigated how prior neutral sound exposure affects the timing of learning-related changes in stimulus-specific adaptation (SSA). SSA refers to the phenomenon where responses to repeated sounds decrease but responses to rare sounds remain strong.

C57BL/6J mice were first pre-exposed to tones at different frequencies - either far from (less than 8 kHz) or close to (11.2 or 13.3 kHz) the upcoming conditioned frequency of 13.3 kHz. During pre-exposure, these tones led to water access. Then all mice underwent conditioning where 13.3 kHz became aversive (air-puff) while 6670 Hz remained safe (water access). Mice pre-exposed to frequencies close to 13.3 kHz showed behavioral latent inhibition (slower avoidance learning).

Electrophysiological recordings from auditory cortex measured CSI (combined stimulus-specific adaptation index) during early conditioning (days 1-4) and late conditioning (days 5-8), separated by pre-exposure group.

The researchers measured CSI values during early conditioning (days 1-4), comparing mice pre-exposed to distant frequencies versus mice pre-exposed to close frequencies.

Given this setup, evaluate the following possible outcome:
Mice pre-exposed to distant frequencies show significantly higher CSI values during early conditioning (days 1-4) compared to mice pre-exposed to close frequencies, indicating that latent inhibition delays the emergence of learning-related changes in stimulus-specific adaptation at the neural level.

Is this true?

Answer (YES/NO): NO